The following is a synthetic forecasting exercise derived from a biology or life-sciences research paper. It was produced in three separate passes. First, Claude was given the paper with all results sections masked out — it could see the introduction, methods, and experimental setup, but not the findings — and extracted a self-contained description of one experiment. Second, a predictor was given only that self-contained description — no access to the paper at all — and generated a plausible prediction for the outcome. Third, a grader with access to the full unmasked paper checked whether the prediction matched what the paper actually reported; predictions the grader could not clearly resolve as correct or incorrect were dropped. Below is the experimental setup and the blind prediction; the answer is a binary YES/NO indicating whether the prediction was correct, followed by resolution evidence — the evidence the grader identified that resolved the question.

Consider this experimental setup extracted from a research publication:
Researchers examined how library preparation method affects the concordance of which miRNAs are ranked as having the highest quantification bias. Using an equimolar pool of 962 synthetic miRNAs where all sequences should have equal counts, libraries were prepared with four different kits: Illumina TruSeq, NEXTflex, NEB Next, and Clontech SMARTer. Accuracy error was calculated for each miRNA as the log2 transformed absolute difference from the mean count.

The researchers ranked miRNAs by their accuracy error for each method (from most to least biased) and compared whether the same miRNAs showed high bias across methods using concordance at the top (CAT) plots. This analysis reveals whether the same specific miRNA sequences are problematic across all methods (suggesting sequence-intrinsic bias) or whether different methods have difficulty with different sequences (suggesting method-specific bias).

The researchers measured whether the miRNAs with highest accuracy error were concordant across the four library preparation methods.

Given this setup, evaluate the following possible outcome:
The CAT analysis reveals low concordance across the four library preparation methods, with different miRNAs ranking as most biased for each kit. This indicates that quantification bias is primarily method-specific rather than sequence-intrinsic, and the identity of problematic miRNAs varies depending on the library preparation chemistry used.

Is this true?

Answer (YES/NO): YES